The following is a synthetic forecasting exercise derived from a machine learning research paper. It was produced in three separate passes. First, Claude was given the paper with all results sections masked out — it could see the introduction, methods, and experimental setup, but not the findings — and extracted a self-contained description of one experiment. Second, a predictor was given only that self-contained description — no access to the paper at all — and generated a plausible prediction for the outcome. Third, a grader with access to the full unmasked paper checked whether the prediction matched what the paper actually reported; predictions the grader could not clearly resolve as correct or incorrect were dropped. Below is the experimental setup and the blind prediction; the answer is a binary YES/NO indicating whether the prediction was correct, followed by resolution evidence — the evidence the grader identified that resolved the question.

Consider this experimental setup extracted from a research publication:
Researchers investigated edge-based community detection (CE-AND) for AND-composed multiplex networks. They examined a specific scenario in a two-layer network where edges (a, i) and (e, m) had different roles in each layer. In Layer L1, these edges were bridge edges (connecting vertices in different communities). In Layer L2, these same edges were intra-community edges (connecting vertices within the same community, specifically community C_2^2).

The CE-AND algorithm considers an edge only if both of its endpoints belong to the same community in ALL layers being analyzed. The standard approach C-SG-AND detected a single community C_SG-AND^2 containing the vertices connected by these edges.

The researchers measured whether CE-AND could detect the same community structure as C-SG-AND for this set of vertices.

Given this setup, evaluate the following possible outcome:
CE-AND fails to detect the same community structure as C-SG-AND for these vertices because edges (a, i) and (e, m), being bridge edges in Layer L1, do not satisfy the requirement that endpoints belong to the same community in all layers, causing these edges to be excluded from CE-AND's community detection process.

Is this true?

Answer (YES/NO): YES